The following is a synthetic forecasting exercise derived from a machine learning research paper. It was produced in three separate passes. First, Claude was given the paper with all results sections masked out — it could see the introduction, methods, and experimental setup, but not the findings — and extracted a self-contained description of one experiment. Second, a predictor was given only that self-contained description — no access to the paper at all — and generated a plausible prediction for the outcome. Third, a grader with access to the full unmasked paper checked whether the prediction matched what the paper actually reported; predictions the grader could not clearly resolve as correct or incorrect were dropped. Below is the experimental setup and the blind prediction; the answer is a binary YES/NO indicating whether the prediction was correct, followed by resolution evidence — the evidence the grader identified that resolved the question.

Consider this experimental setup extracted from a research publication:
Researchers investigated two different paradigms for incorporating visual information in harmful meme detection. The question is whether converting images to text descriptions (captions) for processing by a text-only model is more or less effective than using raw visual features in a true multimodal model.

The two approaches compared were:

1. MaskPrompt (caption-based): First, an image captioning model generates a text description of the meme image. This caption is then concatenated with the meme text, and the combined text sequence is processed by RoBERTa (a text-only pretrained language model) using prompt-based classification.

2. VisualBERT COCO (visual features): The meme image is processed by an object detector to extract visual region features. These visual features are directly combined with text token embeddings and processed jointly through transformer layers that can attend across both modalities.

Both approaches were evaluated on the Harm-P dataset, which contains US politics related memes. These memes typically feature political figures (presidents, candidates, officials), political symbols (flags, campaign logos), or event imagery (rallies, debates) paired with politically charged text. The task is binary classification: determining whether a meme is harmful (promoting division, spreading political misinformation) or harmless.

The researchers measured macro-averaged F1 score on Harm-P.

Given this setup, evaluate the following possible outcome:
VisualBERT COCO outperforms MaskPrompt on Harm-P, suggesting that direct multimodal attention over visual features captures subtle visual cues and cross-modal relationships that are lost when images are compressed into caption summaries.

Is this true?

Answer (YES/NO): NO